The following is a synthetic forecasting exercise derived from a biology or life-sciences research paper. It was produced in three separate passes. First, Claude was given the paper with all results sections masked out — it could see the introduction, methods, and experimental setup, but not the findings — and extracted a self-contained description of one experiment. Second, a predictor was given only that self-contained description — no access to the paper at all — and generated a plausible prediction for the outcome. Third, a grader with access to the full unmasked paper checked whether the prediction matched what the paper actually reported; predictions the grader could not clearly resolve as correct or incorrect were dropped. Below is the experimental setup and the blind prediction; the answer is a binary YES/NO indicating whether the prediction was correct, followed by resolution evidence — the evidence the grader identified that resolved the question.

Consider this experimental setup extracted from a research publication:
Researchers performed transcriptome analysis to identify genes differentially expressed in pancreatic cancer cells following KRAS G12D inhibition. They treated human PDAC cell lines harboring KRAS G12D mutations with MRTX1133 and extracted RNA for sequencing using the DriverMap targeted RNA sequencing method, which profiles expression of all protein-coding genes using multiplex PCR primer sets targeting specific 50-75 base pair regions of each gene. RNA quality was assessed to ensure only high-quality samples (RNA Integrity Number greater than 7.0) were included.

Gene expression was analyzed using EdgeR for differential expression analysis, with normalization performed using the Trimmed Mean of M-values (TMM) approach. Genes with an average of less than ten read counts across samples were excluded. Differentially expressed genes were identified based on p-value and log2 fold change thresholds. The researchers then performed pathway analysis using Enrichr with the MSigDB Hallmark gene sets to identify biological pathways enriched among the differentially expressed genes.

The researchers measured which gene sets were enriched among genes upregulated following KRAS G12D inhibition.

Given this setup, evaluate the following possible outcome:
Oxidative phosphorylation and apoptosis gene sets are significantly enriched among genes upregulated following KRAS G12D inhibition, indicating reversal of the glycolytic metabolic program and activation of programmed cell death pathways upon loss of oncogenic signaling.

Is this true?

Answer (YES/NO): NO